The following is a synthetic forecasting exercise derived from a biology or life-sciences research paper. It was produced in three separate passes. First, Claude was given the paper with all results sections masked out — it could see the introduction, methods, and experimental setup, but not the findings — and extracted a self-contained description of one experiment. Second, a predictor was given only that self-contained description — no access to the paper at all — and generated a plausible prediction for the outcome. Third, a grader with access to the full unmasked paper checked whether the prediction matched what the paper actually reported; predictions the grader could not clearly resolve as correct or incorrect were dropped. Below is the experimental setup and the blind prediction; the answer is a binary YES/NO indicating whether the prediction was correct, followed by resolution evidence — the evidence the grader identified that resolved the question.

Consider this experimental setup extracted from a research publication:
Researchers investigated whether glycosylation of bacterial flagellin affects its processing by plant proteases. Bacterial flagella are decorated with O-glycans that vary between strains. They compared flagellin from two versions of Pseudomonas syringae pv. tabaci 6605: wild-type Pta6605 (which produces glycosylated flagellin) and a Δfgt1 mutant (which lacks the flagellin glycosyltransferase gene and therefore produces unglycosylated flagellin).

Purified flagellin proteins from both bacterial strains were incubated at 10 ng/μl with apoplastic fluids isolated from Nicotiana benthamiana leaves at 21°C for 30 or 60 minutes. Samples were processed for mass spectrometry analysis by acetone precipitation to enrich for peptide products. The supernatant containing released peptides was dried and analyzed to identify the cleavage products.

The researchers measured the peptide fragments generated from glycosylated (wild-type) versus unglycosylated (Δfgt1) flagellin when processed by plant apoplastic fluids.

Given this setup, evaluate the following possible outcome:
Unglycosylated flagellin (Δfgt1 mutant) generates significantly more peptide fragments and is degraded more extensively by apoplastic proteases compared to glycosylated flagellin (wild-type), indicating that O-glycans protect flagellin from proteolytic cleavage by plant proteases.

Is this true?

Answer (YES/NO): NO